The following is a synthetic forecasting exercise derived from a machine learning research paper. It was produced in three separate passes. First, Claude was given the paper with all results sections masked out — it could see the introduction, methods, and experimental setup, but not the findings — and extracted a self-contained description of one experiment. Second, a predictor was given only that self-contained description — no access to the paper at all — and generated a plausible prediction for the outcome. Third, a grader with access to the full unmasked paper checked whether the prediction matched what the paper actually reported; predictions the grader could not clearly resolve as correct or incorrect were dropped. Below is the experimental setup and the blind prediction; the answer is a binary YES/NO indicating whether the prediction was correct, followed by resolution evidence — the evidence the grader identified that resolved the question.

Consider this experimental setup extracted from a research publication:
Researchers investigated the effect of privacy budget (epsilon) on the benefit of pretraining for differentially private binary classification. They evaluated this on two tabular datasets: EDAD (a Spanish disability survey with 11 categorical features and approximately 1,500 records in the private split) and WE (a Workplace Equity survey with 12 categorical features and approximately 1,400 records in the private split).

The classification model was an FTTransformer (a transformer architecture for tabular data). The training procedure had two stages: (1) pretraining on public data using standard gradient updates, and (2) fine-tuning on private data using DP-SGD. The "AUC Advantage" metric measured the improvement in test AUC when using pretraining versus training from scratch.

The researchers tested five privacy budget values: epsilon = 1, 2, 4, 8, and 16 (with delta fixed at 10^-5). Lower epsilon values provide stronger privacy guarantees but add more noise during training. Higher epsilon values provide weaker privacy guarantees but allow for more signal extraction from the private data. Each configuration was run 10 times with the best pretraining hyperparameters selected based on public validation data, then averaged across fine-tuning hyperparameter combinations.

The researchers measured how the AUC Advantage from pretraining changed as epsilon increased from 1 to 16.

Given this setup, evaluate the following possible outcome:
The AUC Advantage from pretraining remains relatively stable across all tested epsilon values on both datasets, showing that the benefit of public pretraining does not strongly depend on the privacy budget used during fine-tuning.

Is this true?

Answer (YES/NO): NO